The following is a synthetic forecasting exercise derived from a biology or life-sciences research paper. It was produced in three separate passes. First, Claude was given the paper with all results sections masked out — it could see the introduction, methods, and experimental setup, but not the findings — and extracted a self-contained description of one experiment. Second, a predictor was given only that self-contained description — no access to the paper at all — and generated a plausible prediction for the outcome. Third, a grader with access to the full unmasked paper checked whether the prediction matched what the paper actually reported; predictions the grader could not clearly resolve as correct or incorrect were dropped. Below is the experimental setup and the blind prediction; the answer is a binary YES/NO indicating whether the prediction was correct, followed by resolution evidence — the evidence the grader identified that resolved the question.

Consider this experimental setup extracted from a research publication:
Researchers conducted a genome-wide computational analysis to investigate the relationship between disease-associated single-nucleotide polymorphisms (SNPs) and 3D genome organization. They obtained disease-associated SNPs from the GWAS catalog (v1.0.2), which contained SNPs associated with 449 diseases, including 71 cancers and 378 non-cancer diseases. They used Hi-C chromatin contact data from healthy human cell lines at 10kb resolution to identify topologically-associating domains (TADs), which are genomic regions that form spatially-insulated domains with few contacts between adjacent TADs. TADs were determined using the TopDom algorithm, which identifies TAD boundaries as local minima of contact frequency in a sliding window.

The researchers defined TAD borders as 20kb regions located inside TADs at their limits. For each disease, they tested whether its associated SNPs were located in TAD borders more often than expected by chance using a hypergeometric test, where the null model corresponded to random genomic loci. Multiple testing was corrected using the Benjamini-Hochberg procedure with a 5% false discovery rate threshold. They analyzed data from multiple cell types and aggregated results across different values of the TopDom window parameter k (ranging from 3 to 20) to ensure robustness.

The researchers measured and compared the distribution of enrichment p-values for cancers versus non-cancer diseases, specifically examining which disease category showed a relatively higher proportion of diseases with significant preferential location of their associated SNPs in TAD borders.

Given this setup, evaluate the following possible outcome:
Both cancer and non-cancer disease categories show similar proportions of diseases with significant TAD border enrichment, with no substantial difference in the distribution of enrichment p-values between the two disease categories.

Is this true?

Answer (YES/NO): NO